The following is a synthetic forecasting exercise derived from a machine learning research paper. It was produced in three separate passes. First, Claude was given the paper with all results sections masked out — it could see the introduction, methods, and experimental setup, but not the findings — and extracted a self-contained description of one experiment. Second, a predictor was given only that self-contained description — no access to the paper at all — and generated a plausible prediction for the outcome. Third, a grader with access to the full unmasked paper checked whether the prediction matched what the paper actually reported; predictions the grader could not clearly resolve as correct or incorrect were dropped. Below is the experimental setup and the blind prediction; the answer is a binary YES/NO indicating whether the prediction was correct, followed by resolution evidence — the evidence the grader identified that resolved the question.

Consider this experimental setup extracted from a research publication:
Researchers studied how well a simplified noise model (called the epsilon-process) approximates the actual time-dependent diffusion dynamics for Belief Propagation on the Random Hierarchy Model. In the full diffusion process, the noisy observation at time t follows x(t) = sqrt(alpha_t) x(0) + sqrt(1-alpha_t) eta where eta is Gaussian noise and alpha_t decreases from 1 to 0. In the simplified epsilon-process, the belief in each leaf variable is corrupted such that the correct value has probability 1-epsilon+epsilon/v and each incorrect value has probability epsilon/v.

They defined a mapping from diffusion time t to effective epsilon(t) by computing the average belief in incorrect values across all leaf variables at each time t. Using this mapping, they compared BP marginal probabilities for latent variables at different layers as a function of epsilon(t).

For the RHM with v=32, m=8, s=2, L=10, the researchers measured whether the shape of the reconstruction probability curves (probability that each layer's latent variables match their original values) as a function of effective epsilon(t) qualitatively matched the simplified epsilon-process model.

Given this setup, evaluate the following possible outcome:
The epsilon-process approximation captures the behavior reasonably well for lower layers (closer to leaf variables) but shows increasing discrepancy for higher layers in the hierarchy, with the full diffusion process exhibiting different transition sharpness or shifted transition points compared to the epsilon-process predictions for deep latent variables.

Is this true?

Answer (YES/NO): NO